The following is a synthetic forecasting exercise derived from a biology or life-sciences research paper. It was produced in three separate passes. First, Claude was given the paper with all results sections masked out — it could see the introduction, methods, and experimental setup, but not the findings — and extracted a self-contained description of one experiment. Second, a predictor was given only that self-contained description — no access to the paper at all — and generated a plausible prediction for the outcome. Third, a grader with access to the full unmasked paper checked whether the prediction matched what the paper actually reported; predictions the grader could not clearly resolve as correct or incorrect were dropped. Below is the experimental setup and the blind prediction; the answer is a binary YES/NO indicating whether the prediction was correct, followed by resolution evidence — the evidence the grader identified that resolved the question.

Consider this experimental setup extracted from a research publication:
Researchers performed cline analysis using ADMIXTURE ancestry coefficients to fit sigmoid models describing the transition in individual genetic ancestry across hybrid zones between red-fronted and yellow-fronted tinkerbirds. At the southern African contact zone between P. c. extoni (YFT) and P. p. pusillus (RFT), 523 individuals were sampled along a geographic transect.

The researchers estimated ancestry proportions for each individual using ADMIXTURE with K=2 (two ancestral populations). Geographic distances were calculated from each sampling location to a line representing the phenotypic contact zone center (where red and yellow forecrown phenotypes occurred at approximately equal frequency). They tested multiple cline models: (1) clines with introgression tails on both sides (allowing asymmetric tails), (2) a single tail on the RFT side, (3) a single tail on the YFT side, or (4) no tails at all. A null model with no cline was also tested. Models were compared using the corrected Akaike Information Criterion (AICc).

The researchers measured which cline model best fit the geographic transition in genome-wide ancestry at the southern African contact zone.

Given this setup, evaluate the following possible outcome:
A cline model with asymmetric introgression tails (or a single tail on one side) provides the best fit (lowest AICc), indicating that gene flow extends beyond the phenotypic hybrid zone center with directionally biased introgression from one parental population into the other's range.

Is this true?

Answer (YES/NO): NO